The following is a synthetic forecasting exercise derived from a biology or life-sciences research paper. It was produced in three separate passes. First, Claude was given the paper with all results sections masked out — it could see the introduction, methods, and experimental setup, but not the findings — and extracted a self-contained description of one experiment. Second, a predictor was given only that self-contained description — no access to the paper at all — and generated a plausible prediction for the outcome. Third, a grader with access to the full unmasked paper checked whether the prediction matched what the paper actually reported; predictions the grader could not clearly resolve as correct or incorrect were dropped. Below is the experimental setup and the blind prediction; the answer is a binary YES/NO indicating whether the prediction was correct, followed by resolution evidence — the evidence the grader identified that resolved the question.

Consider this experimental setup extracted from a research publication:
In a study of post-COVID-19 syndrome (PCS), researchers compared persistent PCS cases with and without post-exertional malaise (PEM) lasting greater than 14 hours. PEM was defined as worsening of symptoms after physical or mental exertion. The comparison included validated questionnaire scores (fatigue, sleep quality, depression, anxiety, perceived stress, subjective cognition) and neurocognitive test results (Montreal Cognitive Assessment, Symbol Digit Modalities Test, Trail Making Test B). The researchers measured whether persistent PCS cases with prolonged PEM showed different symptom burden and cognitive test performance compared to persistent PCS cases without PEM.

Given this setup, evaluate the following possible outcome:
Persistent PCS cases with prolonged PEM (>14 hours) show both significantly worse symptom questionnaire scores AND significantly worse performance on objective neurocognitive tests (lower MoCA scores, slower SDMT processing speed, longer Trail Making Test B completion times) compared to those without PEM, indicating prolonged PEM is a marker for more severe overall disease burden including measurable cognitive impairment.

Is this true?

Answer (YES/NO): YES